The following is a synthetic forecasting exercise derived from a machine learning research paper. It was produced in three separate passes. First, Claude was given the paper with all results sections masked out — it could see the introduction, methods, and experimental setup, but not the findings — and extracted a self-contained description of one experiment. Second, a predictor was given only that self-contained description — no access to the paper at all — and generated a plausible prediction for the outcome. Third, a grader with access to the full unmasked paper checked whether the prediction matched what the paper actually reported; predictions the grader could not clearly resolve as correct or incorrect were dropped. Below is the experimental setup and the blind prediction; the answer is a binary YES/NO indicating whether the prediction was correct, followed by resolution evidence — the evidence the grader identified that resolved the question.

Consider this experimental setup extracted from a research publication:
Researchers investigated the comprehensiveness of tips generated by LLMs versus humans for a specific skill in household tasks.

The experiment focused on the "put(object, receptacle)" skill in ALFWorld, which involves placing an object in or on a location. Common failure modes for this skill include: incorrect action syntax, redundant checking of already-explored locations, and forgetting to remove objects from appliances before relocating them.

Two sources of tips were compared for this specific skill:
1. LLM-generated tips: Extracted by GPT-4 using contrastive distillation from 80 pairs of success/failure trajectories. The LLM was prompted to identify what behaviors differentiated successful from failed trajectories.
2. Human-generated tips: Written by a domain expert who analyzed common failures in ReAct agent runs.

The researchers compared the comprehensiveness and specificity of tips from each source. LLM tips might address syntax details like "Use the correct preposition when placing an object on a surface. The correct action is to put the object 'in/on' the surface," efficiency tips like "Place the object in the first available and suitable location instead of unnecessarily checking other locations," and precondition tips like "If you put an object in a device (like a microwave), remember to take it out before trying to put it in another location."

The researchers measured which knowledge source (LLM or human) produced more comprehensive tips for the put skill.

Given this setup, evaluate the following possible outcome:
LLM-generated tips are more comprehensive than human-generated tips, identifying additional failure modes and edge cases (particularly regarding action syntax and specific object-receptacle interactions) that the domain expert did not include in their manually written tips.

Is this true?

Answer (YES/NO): YES